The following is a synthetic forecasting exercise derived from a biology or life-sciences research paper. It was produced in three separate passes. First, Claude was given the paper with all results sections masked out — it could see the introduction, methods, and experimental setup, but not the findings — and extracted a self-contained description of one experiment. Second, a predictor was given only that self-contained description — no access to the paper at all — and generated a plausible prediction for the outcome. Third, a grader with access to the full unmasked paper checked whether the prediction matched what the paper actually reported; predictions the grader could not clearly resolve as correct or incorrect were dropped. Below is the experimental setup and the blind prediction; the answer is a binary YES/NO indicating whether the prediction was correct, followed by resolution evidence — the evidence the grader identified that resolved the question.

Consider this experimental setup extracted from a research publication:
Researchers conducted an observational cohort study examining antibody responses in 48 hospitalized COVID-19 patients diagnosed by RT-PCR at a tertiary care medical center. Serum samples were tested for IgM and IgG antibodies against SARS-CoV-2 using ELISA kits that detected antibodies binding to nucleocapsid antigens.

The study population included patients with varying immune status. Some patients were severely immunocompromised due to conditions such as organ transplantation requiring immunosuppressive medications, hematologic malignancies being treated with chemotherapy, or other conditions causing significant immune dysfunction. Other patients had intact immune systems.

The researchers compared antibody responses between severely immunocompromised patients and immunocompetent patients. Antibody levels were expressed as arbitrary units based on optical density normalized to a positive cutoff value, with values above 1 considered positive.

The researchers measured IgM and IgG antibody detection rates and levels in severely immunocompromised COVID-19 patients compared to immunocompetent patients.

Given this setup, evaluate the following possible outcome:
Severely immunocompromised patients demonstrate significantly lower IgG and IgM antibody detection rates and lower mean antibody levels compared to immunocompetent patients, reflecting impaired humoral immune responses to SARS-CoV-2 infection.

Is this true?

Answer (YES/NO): YES